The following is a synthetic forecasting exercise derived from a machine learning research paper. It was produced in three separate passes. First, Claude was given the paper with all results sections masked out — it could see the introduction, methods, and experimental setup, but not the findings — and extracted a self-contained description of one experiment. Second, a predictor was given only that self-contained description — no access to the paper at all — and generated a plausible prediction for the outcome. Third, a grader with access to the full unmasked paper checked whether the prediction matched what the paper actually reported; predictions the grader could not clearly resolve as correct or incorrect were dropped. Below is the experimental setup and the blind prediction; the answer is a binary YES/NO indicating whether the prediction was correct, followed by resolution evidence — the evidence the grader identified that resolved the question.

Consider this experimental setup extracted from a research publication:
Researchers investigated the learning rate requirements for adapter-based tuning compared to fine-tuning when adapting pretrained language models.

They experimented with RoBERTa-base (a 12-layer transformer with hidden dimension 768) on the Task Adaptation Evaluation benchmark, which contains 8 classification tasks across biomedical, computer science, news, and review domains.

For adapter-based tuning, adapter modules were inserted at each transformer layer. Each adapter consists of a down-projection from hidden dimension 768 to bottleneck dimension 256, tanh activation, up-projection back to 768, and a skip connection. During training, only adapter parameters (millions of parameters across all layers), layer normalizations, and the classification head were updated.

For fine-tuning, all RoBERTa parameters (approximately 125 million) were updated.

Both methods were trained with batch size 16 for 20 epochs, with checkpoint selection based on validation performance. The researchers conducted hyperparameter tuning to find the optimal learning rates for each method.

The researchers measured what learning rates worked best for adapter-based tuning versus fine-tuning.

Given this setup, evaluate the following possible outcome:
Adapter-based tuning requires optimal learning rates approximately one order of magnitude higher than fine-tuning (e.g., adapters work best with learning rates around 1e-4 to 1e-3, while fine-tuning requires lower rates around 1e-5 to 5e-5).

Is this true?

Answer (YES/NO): NO